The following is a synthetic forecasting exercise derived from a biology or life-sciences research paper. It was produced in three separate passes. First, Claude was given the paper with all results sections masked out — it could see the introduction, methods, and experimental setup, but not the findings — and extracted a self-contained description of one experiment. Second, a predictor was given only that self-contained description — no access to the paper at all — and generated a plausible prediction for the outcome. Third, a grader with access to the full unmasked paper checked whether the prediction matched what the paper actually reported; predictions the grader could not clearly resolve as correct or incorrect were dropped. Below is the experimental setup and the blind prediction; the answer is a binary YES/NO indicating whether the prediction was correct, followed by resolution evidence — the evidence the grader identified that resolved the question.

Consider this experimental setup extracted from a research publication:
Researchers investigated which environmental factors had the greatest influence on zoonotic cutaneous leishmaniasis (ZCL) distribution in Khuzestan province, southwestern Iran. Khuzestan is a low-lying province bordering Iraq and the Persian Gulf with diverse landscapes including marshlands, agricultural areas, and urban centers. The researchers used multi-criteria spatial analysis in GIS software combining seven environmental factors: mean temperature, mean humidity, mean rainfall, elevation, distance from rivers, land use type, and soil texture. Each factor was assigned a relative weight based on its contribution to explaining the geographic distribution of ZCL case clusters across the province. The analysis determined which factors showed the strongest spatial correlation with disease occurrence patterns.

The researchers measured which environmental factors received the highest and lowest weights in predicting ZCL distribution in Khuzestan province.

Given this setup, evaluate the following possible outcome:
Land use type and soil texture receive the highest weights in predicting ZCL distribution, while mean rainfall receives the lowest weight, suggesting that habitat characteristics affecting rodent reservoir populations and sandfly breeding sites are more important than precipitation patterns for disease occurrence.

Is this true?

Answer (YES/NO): NO